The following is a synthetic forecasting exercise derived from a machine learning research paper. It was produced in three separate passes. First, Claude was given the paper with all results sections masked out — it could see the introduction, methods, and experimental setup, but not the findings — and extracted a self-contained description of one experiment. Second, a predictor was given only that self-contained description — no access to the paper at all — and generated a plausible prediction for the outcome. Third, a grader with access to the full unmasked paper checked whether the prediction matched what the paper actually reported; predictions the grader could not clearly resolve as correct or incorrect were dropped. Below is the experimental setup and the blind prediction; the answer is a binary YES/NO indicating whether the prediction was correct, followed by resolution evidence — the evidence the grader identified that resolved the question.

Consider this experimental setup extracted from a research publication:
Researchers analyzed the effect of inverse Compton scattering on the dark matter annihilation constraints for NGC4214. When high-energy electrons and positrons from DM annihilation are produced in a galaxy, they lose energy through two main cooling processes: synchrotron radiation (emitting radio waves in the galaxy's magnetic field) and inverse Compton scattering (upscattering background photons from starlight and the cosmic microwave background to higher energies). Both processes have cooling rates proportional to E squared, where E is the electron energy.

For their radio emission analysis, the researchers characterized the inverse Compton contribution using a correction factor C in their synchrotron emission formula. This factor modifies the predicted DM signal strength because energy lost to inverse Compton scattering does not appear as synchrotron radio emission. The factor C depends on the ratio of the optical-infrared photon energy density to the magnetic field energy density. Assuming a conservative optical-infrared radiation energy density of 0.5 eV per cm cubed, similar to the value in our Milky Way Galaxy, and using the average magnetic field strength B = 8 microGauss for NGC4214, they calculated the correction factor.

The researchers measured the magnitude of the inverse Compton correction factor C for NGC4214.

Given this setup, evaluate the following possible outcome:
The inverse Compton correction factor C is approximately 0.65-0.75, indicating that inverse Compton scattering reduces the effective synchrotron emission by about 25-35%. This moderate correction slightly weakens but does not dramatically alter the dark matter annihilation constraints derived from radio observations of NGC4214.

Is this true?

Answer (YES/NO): NO